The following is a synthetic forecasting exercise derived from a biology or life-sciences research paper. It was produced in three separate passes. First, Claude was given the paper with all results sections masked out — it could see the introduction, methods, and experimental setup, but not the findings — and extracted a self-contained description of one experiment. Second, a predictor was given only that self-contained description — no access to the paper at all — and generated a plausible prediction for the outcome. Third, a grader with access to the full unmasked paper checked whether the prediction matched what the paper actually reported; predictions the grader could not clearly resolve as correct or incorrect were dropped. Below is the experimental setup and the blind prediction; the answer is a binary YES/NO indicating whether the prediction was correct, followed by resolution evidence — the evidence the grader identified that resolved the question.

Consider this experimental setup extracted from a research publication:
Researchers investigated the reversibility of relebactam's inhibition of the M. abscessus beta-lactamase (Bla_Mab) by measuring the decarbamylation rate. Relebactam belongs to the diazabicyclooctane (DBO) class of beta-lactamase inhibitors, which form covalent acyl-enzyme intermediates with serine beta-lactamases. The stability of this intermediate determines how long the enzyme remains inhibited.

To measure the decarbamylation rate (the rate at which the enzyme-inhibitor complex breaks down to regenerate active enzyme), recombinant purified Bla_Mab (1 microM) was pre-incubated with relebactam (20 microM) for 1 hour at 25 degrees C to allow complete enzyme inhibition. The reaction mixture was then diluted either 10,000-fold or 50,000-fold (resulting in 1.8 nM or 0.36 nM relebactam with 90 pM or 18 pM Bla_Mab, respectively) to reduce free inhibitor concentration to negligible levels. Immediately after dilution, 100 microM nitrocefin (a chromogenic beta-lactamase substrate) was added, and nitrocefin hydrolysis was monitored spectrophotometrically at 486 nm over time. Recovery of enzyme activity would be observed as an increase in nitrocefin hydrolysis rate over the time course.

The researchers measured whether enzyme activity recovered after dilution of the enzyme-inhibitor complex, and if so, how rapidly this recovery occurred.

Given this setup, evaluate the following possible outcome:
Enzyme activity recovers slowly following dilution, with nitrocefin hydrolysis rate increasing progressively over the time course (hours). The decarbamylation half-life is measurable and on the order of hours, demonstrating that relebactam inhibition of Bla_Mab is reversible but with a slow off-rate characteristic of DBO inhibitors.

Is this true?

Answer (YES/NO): NO